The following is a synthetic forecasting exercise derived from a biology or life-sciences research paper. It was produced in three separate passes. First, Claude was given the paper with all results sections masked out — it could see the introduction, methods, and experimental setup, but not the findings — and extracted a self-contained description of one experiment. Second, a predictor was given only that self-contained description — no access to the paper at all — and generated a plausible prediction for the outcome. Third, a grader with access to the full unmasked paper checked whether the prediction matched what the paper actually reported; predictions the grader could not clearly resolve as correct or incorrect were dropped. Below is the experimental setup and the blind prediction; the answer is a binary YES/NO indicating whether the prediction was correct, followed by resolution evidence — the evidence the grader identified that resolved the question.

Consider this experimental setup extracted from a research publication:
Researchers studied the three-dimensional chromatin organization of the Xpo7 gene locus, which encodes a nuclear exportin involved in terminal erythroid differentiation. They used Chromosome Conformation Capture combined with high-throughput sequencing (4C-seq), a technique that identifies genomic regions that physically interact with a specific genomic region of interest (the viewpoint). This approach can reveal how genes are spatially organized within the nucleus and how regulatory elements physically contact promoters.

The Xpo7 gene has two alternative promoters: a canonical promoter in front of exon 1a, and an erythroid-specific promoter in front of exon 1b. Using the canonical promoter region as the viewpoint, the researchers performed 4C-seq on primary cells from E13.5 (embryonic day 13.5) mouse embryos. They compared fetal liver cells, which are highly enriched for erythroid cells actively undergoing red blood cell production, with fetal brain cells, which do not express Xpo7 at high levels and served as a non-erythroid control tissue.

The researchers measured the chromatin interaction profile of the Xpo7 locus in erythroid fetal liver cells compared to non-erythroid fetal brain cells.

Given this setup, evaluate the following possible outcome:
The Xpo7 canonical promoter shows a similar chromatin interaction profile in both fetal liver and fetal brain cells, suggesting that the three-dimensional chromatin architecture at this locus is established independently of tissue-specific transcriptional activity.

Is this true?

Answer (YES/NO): NO